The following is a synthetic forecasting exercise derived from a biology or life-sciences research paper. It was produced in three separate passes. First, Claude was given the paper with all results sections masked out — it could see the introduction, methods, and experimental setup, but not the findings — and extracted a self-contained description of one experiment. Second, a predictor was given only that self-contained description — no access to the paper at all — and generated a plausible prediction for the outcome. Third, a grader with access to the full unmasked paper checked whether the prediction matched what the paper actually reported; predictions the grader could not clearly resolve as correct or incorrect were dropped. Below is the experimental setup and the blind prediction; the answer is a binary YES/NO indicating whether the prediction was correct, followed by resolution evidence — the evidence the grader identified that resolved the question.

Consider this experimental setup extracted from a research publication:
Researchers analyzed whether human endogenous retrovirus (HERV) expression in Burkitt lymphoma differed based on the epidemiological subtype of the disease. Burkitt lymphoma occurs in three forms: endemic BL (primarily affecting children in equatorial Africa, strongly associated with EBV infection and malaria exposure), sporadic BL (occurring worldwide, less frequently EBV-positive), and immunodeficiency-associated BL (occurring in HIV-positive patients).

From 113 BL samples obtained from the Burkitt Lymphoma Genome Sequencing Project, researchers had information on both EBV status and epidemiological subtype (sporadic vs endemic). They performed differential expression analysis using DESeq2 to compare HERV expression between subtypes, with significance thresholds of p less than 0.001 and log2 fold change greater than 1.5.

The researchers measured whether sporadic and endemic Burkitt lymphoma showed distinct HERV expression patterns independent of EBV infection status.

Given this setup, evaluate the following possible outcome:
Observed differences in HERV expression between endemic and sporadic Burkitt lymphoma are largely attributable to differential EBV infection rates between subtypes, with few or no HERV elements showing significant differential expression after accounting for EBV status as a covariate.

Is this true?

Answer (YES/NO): YES